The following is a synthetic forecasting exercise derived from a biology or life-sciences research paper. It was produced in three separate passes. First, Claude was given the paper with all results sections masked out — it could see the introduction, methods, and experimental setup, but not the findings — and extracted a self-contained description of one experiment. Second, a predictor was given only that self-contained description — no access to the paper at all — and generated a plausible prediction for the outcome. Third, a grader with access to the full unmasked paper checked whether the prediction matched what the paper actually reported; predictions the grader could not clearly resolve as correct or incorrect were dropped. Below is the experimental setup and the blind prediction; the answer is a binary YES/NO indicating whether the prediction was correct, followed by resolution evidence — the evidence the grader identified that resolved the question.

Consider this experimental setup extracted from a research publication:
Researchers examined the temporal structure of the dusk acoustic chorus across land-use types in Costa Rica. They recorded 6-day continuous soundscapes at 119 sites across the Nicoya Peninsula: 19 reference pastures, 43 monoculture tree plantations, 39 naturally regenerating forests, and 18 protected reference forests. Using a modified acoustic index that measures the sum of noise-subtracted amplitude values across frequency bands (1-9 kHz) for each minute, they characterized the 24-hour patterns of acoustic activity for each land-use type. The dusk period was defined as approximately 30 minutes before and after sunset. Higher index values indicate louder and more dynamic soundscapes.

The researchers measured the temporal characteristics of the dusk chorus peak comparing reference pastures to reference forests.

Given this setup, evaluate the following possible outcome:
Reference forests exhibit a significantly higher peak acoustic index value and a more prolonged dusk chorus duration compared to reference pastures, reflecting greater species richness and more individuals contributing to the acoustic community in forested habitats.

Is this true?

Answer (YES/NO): NO